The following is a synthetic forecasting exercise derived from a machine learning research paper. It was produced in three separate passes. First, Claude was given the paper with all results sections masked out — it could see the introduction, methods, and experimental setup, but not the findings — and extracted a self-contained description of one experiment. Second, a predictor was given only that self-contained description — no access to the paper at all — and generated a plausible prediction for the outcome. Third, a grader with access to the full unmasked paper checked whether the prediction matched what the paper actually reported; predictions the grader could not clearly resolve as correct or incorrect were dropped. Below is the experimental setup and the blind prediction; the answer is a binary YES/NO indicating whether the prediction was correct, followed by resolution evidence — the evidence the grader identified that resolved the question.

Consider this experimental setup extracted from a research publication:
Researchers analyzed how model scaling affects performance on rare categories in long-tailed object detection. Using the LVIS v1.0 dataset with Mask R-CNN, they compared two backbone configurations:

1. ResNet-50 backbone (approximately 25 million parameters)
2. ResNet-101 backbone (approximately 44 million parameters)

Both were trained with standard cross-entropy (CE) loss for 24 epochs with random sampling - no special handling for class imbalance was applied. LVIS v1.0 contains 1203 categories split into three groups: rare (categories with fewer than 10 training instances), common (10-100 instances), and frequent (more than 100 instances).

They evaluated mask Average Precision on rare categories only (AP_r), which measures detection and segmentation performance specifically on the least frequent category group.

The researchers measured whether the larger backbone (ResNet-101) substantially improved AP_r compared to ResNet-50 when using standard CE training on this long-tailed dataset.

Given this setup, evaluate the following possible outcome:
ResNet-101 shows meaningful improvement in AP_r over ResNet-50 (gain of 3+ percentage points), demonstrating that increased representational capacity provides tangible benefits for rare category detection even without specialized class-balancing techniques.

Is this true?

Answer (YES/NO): NO